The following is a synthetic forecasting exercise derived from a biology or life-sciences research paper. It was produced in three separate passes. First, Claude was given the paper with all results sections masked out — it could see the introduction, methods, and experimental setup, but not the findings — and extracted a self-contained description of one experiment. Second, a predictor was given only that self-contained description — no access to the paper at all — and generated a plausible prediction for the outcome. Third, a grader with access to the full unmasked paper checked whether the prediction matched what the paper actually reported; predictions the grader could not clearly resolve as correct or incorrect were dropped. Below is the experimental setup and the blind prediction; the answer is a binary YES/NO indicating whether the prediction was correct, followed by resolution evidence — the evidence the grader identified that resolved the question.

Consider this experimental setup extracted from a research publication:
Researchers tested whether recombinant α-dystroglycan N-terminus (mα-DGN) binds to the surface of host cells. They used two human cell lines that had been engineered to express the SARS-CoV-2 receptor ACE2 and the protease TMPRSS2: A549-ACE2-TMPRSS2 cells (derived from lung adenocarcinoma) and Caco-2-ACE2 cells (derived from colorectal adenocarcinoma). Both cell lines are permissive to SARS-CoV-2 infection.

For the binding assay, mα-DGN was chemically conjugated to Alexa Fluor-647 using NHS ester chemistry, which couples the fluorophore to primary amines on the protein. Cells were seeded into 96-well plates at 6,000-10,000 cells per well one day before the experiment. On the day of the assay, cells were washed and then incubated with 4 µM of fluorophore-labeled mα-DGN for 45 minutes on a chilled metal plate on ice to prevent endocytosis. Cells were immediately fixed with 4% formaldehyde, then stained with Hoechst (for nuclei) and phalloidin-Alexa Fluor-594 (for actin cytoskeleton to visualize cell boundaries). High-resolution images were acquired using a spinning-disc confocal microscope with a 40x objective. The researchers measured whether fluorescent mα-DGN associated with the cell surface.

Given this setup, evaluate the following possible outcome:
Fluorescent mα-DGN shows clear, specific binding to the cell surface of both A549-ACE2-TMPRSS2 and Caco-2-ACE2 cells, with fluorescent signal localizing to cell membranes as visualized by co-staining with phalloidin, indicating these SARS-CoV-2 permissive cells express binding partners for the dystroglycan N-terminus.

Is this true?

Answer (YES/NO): YES